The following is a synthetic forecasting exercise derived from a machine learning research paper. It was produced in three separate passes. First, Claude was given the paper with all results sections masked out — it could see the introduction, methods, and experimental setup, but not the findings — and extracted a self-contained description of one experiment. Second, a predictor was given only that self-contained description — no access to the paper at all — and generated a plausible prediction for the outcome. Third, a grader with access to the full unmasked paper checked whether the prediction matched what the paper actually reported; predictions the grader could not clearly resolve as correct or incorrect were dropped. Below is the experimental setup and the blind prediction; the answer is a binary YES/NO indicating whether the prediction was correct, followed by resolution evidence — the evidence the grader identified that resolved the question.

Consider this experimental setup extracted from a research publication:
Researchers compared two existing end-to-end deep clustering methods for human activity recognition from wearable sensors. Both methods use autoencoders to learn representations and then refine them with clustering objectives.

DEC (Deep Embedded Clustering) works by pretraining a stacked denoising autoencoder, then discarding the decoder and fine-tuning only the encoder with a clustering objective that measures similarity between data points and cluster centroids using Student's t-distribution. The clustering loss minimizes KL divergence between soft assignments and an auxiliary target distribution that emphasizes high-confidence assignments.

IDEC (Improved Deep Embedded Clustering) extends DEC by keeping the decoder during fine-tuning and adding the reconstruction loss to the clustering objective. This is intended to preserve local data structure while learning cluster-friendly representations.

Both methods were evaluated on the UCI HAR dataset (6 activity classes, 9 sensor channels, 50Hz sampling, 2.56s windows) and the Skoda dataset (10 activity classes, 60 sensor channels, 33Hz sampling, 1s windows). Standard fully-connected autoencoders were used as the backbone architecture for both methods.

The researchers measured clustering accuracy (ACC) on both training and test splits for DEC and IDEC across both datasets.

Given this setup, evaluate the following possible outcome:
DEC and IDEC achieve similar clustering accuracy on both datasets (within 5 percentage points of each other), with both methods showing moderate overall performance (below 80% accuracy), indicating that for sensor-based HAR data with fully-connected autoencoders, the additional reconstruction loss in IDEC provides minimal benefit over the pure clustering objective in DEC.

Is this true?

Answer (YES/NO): NO